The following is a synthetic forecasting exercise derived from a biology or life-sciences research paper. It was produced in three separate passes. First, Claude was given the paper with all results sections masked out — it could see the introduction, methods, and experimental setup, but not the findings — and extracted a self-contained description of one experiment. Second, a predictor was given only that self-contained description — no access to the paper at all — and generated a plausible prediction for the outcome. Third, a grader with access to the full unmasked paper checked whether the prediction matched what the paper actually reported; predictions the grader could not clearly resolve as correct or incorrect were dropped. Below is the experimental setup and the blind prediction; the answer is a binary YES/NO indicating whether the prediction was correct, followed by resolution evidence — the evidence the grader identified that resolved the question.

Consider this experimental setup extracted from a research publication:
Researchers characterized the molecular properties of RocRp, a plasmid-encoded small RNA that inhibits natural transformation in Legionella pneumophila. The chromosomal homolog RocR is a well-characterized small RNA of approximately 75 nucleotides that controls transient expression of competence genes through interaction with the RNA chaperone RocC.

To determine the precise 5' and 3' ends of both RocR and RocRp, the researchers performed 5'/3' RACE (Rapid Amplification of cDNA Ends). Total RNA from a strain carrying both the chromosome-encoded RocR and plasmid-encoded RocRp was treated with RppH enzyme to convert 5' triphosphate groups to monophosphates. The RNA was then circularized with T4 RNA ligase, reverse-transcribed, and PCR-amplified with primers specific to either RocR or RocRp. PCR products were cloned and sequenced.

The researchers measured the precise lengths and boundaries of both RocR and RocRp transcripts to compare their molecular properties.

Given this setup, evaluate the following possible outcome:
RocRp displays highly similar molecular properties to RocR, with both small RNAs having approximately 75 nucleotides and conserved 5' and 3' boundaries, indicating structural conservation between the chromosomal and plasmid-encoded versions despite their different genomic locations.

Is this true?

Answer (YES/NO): NO